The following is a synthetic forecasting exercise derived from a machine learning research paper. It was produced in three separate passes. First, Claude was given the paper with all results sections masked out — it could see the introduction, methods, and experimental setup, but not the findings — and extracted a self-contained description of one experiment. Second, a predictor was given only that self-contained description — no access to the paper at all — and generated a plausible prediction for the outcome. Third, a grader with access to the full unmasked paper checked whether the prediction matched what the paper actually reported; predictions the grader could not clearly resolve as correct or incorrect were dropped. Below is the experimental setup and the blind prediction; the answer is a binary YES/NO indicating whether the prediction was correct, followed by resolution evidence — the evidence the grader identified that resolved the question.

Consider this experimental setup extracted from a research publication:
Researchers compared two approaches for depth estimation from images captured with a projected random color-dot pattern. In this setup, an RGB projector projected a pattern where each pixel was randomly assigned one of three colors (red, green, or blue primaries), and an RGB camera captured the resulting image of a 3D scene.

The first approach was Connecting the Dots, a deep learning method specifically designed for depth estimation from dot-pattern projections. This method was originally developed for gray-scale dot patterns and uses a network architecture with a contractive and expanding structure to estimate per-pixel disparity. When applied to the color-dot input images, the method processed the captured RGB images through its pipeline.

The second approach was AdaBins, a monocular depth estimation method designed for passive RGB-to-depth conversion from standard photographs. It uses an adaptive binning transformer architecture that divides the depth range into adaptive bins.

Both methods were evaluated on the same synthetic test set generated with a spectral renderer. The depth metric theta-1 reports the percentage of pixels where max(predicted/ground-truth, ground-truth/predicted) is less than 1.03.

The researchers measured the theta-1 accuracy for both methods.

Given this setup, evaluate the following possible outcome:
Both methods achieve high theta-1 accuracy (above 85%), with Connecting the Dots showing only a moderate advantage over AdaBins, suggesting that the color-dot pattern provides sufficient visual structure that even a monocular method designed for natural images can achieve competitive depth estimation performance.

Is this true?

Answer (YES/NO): NO